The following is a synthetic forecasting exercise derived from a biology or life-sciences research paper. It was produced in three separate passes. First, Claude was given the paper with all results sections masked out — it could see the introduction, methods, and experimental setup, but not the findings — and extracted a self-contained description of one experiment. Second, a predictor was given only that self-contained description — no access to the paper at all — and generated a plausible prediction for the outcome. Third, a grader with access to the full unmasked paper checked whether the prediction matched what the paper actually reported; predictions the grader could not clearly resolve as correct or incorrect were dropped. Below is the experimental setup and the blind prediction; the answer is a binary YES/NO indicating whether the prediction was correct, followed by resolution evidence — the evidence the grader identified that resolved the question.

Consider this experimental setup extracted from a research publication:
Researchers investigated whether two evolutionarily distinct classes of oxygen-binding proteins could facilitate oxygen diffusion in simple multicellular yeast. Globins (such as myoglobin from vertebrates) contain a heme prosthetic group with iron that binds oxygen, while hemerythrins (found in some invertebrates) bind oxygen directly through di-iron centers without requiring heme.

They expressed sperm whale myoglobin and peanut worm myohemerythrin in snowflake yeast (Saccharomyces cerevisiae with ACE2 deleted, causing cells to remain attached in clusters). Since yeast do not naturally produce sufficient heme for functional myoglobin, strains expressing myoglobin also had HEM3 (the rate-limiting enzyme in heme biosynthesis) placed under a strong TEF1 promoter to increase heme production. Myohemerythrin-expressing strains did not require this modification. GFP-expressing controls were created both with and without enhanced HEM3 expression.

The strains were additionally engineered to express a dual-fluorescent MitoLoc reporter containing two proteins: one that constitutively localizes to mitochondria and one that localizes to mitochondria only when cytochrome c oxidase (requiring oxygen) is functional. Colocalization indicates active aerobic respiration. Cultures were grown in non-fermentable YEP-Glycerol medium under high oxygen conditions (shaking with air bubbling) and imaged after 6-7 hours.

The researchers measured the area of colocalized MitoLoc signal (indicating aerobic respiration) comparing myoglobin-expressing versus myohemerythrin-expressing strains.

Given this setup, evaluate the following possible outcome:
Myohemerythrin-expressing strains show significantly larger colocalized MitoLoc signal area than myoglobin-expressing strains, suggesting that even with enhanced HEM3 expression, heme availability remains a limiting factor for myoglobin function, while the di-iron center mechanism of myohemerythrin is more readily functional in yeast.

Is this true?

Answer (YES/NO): NO